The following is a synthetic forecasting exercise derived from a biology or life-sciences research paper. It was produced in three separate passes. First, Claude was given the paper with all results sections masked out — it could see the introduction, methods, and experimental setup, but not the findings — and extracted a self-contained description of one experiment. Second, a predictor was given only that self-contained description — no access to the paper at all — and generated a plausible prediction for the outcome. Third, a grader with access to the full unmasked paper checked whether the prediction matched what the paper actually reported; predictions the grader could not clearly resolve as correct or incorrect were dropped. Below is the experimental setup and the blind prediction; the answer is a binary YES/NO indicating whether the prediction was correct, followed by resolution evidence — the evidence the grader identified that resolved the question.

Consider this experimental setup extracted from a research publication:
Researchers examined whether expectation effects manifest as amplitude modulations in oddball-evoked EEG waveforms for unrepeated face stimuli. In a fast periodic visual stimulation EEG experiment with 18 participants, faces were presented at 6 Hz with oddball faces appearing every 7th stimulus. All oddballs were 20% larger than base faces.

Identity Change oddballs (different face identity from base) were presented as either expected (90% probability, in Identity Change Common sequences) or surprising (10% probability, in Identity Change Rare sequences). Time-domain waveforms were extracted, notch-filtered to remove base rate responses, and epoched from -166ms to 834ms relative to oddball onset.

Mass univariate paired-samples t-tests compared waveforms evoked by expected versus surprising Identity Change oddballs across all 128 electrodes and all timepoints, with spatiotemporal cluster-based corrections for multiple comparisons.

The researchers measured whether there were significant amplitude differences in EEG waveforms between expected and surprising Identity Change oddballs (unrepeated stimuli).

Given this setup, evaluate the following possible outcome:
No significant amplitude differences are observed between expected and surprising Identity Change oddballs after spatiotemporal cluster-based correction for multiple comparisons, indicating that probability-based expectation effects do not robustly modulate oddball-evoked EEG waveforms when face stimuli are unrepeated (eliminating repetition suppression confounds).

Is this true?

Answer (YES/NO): NO